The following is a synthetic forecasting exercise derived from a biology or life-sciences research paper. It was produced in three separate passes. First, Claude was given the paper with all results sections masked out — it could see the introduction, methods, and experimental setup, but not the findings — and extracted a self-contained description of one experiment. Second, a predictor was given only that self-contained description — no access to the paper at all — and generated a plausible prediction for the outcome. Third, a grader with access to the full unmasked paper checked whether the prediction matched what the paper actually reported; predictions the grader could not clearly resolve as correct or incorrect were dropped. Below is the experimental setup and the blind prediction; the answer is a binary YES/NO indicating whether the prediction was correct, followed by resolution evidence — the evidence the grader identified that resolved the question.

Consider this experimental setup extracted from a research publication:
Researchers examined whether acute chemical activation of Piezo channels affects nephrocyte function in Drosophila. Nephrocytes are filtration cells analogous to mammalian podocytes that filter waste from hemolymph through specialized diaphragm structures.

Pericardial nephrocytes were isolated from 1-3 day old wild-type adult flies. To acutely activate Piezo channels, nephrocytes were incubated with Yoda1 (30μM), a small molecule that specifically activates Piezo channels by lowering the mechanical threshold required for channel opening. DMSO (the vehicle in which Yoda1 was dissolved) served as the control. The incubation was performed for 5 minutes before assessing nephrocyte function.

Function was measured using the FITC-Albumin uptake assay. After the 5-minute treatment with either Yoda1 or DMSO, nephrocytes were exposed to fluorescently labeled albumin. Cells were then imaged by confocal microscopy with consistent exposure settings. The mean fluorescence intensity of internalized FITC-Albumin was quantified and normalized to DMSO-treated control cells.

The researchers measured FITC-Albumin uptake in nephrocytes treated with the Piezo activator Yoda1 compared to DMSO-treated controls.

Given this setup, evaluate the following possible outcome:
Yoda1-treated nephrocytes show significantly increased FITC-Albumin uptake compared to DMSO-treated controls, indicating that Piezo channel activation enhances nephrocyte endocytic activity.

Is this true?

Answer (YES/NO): NO